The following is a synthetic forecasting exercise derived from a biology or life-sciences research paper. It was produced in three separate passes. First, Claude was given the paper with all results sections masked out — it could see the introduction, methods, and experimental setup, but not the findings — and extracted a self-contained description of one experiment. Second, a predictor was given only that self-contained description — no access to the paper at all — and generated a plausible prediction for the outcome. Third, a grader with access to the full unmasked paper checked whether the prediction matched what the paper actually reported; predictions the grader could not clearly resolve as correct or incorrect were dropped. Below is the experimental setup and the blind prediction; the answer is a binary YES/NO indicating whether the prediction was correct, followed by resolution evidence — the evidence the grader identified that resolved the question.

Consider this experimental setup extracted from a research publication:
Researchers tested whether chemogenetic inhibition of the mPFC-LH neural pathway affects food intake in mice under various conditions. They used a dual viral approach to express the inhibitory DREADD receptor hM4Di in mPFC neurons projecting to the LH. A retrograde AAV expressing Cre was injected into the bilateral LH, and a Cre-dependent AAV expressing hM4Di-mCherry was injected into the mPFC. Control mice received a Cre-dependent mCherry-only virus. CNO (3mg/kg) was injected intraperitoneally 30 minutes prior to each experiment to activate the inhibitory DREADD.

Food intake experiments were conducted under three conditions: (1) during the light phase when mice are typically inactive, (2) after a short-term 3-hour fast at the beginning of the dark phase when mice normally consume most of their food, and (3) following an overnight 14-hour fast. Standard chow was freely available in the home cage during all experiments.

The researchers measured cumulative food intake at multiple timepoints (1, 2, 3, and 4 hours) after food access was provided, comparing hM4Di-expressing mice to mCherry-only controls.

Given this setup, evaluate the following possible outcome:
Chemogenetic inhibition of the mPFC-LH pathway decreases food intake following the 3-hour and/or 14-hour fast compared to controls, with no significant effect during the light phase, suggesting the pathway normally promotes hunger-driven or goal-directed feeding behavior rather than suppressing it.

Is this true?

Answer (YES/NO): NO